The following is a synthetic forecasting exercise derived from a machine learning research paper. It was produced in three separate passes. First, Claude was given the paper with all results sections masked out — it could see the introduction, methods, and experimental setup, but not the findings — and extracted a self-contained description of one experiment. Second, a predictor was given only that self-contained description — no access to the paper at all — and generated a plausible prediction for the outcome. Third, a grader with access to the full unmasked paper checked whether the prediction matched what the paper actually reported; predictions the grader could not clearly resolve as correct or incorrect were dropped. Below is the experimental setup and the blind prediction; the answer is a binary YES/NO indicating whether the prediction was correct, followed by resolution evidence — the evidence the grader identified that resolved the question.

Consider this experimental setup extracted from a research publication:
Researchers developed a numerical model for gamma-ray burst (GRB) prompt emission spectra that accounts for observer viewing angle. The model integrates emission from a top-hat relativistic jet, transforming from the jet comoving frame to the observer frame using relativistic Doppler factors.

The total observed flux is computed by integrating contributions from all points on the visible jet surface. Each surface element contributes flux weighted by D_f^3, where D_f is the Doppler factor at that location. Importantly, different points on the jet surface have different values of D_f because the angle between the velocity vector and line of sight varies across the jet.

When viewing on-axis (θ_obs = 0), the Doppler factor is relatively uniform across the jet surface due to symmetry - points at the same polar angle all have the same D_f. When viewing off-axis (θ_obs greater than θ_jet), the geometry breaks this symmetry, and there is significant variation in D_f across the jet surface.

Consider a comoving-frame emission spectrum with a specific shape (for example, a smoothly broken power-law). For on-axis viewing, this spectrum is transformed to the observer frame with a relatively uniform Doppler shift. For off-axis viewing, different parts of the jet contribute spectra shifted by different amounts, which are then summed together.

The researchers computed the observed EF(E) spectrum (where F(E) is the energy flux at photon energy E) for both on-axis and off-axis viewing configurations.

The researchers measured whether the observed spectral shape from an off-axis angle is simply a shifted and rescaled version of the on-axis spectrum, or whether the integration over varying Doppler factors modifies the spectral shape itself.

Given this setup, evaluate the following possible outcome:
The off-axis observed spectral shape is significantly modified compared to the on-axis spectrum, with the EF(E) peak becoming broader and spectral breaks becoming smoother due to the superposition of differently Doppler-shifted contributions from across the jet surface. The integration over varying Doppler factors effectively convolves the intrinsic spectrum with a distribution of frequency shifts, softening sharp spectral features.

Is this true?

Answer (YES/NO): NO